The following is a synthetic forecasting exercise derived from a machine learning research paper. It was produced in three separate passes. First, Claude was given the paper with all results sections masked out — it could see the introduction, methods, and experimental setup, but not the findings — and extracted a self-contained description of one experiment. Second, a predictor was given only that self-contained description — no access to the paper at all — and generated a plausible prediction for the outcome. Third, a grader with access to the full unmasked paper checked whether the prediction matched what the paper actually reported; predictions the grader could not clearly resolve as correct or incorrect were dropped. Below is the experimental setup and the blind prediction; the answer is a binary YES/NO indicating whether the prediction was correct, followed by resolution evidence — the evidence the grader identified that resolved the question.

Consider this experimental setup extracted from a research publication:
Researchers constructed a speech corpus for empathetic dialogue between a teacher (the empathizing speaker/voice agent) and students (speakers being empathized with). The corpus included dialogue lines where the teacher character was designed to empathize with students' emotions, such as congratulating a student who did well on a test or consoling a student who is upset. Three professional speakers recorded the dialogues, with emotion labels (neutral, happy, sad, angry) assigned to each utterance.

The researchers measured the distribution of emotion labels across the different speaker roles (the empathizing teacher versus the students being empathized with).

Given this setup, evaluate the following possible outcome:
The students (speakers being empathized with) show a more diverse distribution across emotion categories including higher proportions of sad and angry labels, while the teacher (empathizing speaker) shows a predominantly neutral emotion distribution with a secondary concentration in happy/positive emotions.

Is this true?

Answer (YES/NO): YES